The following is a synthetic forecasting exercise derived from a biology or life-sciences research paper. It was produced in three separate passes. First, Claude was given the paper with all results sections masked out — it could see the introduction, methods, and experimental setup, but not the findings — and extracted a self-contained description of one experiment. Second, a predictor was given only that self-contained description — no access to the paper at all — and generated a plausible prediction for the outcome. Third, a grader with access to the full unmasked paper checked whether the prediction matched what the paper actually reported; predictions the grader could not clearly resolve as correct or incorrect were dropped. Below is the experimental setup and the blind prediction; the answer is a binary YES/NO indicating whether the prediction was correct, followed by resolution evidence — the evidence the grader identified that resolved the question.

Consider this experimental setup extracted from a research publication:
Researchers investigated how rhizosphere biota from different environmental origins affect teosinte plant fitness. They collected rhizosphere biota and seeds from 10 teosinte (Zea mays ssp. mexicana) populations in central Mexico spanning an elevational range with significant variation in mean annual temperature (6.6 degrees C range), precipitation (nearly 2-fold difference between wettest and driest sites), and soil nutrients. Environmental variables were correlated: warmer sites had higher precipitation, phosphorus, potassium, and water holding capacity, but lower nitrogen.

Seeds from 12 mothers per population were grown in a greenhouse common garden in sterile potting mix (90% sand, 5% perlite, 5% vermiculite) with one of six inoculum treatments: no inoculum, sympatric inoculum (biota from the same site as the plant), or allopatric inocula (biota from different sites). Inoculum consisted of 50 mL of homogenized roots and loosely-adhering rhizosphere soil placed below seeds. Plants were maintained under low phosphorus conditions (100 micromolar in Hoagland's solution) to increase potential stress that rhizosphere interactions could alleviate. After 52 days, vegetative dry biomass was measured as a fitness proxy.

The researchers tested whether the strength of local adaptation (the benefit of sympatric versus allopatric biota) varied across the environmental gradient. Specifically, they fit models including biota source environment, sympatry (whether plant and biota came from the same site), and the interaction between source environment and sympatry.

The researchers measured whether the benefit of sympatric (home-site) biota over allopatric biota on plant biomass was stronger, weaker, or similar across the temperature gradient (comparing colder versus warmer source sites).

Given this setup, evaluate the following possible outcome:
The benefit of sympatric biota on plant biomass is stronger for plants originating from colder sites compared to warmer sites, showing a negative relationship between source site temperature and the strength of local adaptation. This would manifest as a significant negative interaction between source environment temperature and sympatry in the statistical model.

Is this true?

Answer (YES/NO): YES